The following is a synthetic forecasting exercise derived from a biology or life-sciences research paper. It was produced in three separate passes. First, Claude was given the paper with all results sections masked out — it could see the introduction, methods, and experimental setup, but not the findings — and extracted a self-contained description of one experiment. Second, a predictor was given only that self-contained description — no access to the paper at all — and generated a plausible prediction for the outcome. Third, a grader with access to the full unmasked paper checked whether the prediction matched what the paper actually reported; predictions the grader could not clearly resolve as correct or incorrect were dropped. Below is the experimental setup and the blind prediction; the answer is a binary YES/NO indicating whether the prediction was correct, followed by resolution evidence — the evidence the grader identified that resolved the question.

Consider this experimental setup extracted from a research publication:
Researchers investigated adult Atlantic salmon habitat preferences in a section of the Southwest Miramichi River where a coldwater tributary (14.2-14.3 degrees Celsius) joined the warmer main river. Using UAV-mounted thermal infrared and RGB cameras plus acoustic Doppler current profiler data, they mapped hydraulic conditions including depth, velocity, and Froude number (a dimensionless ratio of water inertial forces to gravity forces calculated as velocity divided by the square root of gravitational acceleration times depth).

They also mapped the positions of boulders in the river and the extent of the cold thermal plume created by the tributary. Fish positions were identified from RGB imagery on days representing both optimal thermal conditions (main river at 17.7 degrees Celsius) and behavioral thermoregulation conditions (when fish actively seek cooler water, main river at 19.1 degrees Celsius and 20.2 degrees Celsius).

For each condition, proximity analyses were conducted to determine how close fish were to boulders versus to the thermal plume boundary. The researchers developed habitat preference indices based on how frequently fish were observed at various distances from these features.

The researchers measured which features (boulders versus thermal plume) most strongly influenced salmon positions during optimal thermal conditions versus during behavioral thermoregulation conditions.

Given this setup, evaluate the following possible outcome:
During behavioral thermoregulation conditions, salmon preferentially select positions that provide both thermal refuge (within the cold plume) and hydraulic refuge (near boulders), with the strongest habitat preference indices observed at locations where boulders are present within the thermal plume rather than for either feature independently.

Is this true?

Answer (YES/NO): NO